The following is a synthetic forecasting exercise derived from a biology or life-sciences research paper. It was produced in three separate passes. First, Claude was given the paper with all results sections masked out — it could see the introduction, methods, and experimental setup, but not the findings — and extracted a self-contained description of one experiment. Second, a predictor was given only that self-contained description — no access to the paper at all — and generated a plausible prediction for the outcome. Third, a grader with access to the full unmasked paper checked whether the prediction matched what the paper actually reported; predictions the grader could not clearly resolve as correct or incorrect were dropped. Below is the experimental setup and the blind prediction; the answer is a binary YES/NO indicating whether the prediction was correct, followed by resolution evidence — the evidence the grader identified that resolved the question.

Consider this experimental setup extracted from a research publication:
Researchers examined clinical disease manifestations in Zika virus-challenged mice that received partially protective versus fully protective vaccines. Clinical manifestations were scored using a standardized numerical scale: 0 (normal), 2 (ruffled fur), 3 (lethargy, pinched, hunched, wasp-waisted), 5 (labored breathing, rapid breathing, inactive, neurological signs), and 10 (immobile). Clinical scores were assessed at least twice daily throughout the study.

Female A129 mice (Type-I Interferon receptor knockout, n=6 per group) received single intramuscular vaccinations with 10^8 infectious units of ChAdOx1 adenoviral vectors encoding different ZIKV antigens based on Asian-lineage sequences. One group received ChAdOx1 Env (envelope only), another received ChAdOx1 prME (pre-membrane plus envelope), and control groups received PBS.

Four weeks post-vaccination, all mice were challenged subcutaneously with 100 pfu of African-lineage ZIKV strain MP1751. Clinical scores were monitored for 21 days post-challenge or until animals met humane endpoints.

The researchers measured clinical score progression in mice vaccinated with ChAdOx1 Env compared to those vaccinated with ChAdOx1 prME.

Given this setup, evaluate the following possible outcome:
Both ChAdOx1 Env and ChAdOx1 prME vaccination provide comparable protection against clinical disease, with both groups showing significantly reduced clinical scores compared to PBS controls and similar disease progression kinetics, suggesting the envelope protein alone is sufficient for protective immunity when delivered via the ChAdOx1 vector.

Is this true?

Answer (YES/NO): NO